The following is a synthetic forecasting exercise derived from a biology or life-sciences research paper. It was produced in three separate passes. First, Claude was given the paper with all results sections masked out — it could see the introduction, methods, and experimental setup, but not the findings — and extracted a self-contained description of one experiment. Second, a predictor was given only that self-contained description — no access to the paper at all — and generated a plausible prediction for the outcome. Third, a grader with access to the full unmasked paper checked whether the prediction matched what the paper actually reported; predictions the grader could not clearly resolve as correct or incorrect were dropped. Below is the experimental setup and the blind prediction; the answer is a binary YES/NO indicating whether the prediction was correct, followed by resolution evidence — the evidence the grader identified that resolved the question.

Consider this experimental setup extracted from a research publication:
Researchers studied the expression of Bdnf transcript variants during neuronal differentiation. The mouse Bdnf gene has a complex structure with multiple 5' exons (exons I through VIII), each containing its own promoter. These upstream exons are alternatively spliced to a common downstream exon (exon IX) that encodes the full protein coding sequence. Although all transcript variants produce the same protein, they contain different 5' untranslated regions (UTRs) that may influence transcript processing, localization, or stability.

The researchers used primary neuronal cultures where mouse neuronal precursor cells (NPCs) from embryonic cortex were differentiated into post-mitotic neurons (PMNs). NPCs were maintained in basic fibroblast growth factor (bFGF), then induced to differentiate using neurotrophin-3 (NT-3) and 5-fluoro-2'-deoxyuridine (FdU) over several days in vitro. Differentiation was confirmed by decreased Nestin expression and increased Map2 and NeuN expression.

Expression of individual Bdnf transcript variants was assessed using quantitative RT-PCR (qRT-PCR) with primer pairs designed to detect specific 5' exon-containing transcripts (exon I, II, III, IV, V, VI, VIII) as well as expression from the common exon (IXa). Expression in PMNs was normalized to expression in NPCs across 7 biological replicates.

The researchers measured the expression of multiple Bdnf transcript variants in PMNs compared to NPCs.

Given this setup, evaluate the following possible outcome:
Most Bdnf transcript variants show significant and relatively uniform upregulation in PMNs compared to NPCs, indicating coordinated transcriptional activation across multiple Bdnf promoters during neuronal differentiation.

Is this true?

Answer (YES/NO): NO